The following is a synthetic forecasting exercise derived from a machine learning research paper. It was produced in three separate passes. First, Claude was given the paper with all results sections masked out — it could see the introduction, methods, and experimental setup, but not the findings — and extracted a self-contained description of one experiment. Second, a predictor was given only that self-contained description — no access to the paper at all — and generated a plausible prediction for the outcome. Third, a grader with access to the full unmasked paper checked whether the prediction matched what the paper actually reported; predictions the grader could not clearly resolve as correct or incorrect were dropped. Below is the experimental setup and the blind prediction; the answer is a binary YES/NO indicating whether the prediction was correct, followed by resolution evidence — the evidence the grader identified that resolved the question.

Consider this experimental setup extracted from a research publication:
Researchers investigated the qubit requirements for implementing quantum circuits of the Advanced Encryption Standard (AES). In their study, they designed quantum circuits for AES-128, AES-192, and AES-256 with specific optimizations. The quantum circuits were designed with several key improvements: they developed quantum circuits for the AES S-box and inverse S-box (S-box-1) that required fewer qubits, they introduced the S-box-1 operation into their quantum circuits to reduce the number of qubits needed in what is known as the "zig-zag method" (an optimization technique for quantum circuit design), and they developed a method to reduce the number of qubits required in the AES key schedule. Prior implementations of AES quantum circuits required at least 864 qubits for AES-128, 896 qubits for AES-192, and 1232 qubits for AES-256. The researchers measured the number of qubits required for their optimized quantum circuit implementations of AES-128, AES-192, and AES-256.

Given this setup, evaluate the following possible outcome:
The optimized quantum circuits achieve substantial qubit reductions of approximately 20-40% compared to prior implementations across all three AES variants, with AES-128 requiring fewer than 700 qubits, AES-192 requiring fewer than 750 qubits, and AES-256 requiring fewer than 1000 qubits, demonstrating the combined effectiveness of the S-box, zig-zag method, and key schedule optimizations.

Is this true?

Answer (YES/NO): YES